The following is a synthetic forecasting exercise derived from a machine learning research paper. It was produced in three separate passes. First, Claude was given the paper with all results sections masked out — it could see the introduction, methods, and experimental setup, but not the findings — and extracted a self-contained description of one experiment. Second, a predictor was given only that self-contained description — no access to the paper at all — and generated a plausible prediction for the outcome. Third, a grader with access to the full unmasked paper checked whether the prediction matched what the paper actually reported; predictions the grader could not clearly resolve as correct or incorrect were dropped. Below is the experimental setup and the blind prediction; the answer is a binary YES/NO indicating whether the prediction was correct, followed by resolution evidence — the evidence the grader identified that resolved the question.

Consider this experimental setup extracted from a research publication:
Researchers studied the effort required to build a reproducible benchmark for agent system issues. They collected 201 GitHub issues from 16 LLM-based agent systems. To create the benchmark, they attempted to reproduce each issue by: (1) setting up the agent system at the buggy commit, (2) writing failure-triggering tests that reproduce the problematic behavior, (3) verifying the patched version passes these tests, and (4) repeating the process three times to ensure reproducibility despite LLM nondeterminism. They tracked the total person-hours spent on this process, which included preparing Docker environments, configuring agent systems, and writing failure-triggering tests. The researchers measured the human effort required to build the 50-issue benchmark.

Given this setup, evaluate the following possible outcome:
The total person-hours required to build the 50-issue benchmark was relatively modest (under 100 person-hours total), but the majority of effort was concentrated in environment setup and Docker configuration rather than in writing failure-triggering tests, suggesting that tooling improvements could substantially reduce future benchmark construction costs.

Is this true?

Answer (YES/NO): NO